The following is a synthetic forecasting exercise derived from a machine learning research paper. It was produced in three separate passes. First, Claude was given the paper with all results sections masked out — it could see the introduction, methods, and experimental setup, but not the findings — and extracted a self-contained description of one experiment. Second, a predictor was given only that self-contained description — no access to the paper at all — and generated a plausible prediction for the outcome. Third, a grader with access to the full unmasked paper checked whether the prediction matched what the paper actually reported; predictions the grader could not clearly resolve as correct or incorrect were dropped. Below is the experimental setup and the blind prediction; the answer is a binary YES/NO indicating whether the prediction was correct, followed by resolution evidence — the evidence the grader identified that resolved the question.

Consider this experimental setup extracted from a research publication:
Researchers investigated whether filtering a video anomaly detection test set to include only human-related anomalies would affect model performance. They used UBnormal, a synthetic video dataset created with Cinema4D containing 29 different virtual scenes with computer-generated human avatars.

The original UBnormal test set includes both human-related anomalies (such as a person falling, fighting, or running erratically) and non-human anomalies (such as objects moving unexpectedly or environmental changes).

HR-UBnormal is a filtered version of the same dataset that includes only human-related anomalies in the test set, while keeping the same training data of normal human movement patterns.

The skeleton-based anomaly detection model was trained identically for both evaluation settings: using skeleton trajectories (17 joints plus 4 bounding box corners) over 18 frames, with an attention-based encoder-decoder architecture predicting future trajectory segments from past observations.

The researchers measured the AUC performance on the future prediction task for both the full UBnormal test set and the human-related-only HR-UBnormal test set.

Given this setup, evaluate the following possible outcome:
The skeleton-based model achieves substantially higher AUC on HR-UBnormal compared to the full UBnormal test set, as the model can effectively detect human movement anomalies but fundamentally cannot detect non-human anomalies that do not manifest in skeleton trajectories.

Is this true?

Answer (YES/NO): NO